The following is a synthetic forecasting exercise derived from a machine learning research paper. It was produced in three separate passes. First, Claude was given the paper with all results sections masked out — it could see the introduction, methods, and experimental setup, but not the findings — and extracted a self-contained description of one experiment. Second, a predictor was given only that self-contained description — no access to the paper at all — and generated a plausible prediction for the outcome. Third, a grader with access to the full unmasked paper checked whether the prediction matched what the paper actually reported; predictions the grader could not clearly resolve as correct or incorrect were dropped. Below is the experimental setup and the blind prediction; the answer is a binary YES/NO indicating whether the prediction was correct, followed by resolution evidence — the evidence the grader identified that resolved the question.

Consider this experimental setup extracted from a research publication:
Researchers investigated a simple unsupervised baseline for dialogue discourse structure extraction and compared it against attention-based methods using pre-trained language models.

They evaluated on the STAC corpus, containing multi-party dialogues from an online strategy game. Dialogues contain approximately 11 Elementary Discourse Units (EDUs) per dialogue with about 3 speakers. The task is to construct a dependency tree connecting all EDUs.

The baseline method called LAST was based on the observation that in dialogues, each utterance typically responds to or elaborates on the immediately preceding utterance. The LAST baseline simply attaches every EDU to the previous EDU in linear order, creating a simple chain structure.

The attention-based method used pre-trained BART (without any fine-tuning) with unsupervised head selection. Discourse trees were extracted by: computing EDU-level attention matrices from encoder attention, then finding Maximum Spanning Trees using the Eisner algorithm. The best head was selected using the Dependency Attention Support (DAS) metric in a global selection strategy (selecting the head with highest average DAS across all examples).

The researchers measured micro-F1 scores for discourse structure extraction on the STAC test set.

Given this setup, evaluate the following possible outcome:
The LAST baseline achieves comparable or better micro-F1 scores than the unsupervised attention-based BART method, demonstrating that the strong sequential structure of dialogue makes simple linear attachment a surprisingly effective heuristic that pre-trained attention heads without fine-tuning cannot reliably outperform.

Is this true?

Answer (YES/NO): YES